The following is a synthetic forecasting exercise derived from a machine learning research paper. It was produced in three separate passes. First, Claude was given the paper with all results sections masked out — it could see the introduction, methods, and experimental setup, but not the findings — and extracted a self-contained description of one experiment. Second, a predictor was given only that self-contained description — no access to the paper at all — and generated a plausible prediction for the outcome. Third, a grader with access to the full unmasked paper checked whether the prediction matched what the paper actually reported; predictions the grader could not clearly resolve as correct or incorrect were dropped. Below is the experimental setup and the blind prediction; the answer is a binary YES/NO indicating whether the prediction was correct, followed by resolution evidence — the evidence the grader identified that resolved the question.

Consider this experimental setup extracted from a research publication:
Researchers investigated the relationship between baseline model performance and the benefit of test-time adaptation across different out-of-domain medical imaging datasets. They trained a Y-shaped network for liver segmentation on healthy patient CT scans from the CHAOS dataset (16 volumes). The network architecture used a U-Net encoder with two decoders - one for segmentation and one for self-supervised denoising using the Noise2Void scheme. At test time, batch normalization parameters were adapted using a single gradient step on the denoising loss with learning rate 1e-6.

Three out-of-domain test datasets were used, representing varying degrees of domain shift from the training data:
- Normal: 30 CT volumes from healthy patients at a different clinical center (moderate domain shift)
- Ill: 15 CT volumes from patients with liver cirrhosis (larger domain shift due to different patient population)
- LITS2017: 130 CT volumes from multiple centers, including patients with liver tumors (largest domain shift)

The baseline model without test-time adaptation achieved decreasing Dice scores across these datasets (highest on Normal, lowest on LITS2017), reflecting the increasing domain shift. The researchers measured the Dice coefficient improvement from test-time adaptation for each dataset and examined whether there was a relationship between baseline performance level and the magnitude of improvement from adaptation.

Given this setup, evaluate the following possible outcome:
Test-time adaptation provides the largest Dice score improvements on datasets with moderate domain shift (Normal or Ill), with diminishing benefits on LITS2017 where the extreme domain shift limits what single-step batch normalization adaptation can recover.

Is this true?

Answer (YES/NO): NO